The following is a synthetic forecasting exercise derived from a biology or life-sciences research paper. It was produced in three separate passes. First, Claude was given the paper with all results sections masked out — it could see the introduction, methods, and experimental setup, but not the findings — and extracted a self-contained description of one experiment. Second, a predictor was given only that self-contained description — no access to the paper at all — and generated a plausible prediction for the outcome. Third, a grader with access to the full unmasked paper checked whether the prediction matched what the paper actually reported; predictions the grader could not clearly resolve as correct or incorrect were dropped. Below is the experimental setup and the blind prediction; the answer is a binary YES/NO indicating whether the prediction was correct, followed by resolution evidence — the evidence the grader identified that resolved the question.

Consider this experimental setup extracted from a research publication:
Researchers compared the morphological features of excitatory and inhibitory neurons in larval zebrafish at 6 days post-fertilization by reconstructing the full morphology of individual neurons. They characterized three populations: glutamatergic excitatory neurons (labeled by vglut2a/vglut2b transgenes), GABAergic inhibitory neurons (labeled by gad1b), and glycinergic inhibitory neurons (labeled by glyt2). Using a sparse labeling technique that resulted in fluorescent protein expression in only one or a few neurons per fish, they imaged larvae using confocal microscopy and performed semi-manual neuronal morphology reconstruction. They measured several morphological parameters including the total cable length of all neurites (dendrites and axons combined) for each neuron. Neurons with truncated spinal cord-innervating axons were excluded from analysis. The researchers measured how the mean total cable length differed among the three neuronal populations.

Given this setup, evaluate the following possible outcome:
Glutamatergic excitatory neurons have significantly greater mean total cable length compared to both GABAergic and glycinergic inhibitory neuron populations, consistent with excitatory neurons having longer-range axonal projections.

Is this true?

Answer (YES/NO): YES